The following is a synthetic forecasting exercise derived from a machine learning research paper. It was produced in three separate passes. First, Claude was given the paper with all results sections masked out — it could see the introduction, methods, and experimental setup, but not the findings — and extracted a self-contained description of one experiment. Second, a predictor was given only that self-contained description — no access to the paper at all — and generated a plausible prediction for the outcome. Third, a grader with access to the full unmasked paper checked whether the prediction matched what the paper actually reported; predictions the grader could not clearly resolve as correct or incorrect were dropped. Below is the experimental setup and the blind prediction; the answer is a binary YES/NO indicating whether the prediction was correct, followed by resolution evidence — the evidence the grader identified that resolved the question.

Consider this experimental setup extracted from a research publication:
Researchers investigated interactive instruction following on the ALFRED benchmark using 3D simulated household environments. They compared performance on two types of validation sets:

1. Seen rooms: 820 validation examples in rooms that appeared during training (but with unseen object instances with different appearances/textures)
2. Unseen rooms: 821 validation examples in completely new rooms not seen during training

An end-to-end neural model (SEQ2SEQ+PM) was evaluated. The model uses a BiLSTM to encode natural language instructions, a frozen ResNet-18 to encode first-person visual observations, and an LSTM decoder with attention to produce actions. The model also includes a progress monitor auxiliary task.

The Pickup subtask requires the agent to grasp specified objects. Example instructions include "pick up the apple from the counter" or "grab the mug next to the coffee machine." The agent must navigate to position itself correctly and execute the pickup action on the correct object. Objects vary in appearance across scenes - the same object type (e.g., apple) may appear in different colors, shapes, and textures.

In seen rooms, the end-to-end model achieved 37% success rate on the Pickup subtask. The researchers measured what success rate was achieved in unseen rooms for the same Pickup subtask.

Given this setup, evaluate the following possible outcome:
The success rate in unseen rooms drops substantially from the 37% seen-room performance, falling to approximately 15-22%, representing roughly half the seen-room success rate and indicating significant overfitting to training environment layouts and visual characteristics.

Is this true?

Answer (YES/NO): NO